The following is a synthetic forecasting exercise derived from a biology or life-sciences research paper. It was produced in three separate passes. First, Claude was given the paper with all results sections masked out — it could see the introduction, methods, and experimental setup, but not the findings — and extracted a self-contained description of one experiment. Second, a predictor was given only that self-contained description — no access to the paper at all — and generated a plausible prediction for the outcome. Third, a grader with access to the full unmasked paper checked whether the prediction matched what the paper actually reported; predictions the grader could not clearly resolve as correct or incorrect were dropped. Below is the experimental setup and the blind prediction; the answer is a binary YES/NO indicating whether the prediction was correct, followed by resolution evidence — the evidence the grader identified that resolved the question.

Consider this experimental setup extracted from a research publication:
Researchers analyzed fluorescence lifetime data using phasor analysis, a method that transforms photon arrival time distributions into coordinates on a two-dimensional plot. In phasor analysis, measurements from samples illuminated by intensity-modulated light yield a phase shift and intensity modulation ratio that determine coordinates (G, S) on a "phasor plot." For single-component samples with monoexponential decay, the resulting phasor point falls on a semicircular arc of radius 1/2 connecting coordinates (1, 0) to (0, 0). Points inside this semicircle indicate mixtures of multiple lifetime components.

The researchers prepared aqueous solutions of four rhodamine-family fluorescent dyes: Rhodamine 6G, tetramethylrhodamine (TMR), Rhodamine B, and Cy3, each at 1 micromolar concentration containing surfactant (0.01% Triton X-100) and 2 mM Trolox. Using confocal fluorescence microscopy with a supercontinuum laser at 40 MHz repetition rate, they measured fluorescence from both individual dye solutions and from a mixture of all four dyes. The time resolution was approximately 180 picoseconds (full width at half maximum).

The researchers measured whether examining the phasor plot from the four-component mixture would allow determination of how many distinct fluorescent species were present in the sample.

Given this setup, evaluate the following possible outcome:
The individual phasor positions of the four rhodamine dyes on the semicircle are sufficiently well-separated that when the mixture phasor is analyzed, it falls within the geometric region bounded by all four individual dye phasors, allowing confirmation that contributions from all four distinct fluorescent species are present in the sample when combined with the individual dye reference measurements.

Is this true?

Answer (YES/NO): NO